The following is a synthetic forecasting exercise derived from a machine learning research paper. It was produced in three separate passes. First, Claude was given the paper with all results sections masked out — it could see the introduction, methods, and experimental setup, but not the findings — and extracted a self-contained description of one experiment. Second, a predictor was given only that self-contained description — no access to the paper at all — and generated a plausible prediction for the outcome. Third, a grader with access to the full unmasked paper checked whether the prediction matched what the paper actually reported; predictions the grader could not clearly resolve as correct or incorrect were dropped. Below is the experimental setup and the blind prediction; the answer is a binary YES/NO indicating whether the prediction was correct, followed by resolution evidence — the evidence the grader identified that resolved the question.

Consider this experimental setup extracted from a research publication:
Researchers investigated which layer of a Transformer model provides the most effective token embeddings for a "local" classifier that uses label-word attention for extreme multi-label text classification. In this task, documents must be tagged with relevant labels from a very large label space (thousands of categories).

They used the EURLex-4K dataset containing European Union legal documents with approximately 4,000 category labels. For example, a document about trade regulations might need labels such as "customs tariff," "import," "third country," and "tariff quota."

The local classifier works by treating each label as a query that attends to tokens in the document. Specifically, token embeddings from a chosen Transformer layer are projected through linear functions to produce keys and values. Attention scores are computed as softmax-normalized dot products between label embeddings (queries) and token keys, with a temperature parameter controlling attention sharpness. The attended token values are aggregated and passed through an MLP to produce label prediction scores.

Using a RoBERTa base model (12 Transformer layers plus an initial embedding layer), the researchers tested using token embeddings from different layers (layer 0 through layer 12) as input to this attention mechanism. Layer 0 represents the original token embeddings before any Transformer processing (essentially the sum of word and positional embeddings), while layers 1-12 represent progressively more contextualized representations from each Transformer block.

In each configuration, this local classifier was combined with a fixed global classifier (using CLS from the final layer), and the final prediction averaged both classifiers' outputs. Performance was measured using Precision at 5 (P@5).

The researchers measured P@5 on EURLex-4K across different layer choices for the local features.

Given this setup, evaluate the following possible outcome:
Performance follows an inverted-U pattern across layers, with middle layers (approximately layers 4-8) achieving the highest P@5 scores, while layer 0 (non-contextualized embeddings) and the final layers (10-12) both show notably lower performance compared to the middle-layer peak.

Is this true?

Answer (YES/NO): NO